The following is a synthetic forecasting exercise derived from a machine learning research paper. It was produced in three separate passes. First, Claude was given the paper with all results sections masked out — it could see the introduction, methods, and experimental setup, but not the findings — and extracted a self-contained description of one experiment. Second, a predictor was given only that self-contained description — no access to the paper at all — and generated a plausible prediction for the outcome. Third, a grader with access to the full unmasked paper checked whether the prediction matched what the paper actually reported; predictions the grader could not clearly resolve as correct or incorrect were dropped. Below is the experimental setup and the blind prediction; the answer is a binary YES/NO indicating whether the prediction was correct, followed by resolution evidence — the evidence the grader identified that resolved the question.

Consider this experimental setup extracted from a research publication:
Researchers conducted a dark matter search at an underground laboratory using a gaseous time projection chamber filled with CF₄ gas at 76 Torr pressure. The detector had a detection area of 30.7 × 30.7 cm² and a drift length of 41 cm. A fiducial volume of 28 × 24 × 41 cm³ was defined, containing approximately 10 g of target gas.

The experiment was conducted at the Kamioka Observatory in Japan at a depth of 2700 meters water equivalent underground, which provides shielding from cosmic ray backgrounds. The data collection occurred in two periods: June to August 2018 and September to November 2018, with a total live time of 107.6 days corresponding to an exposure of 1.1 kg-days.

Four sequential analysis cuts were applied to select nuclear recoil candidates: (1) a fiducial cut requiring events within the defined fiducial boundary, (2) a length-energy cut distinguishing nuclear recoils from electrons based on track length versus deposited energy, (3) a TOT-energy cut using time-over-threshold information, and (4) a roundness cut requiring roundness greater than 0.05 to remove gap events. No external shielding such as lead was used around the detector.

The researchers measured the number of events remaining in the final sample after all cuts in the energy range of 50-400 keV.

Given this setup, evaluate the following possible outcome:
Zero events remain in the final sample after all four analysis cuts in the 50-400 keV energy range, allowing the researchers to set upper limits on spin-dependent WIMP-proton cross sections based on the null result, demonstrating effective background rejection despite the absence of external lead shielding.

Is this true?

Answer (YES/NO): NO